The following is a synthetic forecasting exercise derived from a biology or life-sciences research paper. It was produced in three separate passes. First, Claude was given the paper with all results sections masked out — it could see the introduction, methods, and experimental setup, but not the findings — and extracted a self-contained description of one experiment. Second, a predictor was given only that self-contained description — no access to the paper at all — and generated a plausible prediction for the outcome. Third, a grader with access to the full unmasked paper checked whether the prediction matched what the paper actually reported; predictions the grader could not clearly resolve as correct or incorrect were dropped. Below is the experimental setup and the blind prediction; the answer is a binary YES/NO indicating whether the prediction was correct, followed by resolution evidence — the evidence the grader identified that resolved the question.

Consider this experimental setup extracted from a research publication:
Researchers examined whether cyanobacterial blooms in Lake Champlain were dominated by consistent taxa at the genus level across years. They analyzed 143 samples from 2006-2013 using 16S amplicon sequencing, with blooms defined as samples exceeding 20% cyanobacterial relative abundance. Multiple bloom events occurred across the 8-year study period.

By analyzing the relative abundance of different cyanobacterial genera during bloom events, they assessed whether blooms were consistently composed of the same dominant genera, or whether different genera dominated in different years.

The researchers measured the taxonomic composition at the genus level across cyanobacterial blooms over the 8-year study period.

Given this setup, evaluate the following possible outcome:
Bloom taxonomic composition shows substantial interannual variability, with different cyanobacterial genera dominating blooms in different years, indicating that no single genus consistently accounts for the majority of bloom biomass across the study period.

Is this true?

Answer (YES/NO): NO